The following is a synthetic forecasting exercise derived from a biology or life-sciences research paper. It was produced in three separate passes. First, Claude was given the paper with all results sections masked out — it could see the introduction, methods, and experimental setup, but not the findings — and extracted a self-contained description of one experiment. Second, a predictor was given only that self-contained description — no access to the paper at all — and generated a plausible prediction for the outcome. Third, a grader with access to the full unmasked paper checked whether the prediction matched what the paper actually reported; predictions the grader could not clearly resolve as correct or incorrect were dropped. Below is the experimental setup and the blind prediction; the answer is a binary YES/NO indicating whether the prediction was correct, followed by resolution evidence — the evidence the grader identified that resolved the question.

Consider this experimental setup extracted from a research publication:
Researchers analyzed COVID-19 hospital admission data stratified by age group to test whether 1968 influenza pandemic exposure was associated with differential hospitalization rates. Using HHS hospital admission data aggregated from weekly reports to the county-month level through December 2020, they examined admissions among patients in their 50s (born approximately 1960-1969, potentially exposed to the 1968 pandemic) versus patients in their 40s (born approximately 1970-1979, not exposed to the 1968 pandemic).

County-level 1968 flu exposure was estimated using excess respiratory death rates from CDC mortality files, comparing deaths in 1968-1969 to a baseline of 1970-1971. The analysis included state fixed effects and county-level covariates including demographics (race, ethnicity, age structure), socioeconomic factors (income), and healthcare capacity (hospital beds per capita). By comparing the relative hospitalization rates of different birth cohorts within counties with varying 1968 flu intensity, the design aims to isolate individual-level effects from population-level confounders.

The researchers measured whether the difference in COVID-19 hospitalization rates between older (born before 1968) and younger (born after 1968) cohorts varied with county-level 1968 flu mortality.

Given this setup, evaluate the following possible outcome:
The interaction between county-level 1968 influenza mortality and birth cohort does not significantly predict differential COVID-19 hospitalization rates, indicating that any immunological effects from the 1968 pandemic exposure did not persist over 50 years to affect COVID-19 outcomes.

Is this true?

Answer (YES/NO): NO